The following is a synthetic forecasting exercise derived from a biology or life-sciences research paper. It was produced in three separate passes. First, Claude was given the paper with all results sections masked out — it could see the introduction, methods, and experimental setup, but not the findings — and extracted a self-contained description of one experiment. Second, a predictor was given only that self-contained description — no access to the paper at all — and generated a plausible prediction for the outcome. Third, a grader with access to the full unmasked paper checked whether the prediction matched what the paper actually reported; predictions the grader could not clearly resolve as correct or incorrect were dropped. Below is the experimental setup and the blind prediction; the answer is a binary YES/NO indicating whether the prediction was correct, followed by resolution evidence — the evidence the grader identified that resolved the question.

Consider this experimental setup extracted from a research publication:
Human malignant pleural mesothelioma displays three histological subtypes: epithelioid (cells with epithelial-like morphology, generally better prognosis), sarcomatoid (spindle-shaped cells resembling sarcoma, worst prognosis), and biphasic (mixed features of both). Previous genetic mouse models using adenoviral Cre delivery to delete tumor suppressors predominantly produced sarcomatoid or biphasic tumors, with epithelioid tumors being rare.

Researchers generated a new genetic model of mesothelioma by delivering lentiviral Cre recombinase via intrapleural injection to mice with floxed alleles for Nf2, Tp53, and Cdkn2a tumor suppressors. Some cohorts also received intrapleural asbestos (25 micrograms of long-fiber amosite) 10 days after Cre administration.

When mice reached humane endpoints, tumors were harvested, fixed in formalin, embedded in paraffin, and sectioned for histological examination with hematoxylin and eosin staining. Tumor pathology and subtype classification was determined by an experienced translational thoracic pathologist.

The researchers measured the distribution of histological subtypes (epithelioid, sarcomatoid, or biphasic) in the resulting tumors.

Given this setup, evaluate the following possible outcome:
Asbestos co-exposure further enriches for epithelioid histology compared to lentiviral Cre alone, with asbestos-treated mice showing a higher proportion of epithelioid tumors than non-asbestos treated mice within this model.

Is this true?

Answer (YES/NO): NO